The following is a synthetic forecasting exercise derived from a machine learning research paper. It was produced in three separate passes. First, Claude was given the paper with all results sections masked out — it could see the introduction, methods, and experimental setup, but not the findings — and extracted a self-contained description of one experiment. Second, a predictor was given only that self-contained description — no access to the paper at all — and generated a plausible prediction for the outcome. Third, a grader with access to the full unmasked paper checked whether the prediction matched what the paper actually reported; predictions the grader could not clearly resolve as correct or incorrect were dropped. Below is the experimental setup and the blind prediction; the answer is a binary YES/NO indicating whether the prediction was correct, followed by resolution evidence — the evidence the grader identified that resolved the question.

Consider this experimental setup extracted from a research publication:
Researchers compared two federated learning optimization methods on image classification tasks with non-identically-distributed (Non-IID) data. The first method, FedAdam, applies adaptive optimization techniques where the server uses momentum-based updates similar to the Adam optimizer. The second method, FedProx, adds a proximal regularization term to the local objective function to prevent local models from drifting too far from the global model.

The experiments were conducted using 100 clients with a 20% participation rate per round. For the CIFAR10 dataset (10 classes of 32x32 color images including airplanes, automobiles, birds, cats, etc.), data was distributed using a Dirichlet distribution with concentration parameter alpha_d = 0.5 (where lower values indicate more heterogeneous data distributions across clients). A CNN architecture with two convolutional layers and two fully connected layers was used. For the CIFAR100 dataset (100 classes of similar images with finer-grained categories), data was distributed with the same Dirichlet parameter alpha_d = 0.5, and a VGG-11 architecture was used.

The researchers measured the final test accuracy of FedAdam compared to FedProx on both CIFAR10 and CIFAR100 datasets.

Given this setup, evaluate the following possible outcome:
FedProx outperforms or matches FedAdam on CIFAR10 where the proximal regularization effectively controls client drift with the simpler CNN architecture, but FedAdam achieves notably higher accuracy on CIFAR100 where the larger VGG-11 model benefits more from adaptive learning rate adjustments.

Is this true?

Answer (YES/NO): YES